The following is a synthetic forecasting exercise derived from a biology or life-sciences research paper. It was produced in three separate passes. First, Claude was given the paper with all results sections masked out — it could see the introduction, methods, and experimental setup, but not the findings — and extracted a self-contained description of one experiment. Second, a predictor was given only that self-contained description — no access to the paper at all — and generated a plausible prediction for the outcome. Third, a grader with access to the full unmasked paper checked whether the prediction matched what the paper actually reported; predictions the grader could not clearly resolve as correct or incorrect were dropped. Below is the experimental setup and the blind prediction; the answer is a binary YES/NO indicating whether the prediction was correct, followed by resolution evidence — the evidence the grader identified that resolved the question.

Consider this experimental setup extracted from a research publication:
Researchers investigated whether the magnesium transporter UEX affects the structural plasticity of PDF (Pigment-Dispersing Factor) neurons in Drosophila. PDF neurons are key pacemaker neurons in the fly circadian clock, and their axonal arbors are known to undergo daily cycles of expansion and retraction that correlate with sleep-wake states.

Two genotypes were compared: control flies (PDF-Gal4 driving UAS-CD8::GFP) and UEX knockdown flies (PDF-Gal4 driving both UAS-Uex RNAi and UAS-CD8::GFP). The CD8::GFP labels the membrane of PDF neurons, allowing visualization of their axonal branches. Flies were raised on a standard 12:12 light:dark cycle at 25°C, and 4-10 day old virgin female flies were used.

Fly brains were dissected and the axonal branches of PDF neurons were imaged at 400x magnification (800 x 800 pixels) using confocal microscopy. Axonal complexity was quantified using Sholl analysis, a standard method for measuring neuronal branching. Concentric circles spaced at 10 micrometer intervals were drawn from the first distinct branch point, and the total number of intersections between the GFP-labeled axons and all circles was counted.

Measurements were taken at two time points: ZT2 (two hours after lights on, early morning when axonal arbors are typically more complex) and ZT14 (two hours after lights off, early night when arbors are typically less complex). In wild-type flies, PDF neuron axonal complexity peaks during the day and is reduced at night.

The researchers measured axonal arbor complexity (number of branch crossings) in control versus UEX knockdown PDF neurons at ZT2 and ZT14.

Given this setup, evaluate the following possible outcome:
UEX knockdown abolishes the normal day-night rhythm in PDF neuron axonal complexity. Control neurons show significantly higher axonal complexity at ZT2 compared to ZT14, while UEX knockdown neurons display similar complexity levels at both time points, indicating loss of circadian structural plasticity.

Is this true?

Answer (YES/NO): NO